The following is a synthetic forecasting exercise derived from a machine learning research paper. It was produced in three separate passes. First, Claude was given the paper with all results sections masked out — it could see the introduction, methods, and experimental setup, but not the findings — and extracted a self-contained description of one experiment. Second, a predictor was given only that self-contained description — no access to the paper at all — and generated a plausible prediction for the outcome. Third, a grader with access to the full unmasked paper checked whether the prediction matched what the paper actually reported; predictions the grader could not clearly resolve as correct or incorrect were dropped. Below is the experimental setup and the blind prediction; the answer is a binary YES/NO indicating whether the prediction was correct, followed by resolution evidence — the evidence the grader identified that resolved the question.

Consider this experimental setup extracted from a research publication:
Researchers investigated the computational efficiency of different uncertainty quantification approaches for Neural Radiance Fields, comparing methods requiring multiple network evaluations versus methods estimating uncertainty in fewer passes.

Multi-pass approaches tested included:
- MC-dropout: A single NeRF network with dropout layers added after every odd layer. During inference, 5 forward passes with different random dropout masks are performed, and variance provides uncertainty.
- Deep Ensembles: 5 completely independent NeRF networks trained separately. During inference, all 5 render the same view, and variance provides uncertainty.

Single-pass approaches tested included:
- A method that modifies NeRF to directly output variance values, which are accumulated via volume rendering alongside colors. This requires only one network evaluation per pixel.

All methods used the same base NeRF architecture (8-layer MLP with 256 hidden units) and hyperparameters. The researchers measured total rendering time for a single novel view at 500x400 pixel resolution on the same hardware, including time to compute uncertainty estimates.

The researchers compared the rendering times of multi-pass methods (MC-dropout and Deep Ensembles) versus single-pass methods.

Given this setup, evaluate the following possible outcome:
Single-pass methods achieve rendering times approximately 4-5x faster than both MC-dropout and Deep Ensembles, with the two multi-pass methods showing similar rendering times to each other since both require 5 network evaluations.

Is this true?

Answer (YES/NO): NO